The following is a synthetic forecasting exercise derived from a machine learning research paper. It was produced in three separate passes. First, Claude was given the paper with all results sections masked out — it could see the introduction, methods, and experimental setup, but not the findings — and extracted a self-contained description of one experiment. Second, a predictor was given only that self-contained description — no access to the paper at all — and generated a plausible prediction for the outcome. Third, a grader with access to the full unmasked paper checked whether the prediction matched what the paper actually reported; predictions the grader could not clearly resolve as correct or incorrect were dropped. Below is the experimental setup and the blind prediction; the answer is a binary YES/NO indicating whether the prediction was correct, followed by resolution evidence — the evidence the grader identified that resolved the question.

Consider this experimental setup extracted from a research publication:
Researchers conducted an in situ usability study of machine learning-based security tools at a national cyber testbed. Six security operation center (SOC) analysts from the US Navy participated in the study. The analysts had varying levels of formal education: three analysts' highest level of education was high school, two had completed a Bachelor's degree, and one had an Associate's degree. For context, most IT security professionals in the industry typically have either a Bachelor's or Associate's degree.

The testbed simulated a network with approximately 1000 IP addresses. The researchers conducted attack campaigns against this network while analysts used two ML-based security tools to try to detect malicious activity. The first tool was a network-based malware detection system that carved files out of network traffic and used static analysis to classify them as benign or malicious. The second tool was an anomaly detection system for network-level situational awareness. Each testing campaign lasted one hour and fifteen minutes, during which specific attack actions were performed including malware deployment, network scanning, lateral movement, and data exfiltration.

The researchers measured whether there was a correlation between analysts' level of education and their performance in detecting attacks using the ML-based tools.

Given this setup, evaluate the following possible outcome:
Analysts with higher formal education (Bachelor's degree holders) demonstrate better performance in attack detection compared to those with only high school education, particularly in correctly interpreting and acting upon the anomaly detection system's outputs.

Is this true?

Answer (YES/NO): NO